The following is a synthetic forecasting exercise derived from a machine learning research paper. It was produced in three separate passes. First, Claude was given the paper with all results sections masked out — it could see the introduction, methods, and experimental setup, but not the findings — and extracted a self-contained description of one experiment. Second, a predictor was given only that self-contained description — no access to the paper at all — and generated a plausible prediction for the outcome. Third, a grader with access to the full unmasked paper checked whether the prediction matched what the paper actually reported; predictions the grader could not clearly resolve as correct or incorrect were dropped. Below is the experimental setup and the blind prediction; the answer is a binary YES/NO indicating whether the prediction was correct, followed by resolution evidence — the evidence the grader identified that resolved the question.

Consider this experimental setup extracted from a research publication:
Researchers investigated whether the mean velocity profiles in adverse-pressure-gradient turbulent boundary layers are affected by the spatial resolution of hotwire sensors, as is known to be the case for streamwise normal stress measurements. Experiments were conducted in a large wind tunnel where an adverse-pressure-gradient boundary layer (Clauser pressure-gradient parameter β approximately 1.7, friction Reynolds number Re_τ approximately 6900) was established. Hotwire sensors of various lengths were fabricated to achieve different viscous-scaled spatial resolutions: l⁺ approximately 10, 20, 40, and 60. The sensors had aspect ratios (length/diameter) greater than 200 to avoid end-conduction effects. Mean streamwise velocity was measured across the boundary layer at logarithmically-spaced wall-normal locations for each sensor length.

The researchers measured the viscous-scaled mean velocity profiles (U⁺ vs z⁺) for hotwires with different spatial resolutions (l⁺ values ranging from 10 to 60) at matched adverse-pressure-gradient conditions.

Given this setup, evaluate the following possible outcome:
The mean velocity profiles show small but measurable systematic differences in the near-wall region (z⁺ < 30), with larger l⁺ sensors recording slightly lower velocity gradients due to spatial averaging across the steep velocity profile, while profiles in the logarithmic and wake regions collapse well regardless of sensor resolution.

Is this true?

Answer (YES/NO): NO